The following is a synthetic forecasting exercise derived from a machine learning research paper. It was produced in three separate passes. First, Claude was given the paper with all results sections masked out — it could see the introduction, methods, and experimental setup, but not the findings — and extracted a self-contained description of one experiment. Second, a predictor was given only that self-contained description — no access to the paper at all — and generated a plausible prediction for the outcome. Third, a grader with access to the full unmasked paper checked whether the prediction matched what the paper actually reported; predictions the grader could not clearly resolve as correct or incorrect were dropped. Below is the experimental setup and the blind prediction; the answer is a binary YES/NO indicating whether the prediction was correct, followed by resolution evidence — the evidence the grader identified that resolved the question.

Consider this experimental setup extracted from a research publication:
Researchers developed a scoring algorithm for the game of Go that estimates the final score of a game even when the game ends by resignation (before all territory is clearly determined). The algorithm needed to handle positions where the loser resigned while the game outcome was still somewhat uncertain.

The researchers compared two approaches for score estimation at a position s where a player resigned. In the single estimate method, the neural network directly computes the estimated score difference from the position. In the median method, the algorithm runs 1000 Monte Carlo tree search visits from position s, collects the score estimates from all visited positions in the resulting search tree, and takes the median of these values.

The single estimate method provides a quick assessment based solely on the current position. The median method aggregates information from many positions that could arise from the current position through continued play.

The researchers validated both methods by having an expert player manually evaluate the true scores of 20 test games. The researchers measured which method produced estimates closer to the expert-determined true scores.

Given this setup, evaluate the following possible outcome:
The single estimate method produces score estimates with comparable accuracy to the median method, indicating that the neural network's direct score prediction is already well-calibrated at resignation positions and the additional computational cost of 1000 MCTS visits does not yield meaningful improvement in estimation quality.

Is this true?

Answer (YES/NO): NO